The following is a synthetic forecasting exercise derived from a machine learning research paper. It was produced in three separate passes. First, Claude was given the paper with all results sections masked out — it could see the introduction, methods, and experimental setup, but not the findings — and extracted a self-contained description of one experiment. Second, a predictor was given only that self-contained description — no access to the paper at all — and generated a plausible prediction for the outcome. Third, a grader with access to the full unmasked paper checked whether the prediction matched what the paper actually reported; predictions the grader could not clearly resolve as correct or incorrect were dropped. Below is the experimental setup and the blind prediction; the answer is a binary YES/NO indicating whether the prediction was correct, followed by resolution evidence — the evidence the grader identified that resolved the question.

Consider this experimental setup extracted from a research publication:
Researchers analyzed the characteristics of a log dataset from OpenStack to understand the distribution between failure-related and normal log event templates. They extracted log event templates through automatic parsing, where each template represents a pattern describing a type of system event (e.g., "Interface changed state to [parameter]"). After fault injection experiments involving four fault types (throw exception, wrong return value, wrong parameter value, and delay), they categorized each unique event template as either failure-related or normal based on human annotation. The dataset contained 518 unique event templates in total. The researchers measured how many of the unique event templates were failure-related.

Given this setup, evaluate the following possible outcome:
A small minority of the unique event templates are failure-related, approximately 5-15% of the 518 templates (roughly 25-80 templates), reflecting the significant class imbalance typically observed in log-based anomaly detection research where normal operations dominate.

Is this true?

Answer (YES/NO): NO